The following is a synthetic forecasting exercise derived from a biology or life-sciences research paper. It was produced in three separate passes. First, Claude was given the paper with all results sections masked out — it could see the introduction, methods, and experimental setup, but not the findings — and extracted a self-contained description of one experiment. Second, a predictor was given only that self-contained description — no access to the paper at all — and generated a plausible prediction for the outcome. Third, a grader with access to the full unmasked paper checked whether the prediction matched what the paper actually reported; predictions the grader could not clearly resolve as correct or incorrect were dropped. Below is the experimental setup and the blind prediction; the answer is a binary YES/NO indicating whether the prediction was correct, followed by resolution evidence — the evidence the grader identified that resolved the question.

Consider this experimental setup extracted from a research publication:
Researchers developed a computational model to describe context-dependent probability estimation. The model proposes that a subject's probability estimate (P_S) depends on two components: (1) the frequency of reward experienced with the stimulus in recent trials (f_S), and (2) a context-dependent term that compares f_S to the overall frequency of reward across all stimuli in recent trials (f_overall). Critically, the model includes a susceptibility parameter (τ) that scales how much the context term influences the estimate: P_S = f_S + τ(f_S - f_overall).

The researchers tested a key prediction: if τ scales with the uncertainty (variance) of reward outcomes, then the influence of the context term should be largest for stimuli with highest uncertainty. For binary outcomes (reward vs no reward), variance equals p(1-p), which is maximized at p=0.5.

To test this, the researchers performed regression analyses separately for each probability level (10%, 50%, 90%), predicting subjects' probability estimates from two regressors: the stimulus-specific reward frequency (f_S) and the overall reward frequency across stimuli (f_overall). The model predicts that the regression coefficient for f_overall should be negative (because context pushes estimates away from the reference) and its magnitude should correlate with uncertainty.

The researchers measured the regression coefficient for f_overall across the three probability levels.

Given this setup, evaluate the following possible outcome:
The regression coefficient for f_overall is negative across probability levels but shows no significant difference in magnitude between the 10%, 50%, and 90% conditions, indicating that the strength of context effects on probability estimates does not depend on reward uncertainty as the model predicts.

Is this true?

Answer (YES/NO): NO